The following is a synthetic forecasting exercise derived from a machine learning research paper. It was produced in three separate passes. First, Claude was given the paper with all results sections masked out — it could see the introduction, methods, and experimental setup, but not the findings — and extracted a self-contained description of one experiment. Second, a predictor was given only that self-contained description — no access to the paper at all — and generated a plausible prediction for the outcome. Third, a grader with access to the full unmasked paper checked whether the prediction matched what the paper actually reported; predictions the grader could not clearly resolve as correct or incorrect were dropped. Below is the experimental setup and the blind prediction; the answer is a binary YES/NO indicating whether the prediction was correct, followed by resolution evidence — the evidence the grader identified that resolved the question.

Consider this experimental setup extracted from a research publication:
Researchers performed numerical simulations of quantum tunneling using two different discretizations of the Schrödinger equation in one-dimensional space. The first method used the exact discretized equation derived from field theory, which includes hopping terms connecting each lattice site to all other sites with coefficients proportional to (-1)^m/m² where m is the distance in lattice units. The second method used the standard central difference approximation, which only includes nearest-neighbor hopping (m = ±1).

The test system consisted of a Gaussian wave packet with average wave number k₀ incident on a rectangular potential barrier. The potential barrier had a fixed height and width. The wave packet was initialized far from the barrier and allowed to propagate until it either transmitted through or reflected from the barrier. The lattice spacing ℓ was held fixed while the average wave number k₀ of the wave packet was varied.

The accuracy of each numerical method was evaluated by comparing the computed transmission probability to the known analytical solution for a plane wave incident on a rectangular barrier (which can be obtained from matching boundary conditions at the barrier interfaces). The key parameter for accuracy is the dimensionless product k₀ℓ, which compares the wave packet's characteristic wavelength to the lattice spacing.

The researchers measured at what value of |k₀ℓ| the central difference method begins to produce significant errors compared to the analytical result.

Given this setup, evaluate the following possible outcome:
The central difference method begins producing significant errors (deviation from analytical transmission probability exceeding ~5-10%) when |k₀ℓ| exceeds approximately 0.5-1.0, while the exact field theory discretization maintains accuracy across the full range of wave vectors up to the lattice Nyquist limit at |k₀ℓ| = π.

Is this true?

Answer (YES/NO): NO